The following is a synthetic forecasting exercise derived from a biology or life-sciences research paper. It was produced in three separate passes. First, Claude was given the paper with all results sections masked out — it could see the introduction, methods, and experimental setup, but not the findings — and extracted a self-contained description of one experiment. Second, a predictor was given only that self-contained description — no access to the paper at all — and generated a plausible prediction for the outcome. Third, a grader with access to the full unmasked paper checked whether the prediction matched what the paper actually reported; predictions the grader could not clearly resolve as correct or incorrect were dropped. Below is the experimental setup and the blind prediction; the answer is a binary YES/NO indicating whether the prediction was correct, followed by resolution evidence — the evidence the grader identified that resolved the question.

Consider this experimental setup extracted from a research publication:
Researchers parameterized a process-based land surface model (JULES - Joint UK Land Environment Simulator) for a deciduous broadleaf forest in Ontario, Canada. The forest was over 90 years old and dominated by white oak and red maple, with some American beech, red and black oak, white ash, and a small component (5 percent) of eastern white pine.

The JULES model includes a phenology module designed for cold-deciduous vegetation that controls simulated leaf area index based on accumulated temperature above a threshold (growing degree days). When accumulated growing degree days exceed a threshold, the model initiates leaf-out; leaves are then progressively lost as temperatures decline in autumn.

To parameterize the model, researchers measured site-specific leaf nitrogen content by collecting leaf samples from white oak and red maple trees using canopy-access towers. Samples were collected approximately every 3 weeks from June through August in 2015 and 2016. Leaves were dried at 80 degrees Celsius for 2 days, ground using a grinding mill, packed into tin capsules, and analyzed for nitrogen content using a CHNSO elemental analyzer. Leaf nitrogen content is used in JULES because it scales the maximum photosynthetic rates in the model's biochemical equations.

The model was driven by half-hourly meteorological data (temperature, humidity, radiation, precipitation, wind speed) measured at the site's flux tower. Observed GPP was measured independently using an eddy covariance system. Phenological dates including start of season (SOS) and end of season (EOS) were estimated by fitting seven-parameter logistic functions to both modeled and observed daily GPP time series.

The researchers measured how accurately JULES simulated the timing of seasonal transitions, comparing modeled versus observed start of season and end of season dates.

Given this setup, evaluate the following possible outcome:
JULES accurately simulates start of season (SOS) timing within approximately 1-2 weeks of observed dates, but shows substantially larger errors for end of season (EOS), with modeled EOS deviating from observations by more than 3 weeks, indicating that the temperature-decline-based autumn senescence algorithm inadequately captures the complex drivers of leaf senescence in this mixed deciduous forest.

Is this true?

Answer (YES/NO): NO